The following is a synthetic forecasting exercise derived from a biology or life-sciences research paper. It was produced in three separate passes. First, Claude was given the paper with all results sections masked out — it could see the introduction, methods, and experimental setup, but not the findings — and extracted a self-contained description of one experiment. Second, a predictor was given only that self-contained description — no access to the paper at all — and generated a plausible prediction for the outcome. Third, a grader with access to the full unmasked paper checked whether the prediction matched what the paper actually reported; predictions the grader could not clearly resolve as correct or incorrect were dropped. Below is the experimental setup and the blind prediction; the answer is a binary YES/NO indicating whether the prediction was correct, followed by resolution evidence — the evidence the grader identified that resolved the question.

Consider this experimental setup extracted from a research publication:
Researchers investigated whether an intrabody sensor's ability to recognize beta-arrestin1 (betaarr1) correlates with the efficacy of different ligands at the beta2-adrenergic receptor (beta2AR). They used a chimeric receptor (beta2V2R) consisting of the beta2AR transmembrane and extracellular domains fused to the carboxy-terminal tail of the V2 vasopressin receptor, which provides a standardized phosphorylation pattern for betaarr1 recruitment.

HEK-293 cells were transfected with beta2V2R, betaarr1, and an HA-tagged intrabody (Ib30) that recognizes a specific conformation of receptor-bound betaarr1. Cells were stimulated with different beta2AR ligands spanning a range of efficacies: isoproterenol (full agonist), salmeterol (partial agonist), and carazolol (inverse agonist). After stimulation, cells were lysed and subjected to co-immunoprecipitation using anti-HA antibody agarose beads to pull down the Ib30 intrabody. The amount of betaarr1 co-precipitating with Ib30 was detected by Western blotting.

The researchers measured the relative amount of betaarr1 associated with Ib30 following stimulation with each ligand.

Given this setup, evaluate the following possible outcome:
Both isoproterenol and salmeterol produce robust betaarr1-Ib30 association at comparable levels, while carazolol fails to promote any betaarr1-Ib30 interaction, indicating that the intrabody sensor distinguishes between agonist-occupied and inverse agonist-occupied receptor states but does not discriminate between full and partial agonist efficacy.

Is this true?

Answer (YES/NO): NO